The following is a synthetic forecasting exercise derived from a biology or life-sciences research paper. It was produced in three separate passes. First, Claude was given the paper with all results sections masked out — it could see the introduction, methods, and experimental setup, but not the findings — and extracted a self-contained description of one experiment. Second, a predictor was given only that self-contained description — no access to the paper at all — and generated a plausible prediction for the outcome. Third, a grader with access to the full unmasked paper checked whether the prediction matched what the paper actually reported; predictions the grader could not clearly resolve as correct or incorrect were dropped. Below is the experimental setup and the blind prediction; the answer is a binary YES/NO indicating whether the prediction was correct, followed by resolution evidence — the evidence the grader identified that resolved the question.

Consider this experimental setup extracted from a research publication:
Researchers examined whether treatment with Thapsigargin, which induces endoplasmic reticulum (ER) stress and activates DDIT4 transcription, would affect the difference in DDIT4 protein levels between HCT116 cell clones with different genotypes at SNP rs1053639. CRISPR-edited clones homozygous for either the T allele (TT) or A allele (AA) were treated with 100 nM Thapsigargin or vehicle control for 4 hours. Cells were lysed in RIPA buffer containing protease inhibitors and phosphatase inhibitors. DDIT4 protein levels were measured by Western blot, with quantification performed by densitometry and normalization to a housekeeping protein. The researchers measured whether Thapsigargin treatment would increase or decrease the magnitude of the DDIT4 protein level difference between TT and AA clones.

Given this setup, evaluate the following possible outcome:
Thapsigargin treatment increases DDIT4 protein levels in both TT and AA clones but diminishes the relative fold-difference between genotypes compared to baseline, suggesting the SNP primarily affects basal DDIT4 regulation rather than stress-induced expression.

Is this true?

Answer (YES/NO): NO